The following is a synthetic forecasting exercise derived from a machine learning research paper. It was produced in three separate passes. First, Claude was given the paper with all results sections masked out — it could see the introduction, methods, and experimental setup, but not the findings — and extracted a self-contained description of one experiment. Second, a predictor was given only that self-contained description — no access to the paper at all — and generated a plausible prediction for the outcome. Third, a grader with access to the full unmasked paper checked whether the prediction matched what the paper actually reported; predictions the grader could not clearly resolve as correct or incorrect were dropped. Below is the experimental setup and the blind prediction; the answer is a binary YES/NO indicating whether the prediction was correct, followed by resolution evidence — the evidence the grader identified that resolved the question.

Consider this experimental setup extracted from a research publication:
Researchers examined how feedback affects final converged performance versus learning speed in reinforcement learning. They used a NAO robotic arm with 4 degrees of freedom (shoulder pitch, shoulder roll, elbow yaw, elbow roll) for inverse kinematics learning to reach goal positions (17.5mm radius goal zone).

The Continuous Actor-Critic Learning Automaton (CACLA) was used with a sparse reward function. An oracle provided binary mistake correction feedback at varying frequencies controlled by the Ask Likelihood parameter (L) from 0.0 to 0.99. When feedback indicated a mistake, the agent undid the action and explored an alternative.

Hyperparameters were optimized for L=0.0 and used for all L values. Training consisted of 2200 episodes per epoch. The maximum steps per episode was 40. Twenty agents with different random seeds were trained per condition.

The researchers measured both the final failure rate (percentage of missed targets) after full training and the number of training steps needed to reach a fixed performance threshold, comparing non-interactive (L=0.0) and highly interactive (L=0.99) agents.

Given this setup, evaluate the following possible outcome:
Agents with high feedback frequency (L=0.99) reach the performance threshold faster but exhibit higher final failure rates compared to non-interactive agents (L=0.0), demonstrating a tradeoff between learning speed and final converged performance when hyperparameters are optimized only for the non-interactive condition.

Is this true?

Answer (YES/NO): YES